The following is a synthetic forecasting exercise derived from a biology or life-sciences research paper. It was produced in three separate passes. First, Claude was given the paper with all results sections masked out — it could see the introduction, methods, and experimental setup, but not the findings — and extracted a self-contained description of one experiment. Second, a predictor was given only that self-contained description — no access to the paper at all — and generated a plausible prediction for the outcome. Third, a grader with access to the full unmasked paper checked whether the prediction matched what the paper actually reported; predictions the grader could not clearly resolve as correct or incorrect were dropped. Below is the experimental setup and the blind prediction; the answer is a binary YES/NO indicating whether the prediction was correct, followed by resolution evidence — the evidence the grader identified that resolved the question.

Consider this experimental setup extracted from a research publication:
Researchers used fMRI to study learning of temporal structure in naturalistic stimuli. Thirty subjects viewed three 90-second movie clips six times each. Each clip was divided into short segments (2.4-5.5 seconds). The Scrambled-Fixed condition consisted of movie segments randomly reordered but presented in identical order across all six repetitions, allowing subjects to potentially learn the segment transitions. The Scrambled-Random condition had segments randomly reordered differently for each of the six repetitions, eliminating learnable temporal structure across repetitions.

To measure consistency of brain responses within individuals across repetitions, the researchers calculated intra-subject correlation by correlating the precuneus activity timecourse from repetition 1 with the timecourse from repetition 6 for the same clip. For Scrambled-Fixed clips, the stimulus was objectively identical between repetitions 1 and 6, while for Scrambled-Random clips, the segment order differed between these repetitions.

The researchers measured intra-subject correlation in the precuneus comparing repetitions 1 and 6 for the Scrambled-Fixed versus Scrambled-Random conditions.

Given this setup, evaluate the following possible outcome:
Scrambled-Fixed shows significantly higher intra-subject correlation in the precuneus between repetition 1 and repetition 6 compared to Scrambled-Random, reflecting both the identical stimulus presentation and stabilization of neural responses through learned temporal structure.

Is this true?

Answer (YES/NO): NO